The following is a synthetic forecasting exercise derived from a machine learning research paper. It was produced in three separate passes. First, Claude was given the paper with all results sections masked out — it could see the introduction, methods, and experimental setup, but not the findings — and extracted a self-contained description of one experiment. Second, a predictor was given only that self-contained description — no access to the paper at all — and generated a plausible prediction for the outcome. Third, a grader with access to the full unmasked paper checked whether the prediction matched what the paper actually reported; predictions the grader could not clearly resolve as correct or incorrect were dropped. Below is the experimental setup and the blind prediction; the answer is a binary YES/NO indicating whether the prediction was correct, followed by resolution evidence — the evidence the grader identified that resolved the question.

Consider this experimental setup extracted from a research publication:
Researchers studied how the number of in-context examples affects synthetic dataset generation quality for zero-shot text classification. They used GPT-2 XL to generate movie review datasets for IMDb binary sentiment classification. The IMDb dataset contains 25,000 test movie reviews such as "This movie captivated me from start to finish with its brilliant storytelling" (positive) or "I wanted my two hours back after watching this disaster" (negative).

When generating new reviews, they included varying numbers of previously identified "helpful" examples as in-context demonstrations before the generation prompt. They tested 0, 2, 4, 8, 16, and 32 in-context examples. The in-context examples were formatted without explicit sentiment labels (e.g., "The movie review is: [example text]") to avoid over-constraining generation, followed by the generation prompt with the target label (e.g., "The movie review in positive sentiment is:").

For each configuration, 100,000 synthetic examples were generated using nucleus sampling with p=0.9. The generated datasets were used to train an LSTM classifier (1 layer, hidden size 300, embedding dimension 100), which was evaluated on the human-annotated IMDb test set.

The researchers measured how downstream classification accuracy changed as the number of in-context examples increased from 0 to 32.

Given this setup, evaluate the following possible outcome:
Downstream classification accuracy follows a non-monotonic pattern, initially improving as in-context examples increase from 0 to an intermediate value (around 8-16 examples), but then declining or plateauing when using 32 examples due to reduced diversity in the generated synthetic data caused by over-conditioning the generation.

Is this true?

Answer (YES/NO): NO